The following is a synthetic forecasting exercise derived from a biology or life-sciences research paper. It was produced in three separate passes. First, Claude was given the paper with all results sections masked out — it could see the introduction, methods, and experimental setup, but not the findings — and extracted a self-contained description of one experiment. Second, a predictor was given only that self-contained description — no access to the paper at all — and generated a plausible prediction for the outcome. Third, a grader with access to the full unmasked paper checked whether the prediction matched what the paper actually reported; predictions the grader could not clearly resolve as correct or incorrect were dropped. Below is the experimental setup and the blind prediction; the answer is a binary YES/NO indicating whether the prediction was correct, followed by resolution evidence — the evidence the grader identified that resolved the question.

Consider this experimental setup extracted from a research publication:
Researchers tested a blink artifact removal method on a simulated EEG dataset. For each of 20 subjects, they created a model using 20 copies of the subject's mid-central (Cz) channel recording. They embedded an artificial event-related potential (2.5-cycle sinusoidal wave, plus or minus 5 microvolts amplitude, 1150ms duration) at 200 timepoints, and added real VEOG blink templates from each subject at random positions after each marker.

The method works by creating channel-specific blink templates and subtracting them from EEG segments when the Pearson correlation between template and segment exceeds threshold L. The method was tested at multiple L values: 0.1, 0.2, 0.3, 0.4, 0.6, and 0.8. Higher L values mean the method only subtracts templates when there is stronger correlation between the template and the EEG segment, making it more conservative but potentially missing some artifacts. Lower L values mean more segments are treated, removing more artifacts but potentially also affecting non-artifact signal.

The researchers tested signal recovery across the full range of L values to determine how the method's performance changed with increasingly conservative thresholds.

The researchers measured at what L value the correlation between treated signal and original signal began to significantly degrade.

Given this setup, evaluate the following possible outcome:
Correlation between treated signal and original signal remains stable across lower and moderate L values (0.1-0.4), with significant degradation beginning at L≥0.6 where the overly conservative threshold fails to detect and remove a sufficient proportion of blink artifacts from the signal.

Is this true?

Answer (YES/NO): NO